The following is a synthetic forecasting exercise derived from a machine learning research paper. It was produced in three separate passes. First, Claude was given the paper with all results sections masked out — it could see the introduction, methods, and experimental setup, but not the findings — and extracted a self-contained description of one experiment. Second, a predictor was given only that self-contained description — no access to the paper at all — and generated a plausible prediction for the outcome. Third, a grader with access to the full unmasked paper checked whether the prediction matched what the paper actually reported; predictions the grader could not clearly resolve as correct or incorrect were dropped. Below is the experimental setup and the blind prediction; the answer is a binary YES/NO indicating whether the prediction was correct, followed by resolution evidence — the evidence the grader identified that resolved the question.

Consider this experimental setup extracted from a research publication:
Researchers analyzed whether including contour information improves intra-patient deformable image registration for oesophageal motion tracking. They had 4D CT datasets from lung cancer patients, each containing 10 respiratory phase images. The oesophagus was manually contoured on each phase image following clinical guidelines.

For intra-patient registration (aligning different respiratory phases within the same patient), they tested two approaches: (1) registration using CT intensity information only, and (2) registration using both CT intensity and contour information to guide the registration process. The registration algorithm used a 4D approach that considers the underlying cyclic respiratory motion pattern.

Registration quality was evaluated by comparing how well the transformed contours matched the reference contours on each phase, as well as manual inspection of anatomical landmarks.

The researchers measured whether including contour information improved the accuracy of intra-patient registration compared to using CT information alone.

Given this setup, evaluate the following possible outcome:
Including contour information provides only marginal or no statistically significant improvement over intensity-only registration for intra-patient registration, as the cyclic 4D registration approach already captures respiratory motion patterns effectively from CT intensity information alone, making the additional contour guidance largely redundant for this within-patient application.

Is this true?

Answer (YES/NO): NO